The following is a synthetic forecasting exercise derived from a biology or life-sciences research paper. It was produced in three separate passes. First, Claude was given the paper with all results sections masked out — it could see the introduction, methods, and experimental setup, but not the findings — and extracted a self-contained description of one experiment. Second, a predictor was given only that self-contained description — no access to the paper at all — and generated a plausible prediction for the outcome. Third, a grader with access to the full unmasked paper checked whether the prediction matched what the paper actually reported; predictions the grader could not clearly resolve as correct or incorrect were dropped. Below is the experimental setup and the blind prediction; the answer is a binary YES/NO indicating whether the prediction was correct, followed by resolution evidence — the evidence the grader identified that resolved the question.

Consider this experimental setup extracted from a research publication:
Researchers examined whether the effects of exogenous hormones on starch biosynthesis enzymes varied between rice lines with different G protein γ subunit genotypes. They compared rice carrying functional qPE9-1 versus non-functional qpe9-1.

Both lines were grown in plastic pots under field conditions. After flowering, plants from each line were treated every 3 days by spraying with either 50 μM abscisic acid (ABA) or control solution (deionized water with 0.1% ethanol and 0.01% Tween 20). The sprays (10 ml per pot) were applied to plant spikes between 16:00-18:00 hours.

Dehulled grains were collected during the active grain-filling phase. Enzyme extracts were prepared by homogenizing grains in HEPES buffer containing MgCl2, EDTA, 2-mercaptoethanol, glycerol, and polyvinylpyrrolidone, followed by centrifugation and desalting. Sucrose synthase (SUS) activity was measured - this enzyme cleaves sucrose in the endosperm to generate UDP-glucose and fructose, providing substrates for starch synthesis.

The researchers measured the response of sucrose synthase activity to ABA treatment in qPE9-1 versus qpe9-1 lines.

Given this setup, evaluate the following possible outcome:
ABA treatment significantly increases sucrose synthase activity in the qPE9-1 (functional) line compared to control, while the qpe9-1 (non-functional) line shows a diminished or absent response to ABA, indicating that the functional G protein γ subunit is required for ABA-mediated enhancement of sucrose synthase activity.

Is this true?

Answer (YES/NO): YES